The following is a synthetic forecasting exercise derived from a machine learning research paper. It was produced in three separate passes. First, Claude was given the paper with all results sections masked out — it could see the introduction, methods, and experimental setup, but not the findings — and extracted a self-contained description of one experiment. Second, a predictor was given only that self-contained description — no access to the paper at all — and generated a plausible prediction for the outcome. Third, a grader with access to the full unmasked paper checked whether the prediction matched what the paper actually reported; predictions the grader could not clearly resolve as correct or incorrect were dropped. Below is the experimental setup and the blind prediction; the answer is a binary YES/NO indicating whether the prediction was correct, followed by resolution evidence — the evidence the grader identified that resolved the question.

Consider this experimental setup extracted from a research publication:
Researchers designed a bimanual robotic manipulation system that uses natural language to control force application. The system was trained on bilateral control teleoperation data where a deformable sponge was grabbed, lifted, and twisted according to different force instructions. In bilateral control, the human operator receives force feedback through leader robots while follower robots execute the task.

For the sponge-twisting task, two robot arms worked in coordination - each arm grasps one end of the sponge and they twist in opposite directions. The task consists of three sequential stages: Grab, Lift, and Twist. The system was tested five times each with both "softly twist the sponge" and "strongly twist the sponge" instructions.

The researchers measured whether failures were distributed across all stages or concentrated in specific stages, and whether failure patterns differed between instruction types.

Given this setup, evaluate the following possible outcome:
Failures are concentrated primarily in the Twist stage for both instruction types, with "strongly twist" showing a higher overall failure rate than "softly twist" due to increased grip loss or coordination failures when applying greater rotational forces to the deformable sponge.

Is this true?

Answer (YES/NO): NO